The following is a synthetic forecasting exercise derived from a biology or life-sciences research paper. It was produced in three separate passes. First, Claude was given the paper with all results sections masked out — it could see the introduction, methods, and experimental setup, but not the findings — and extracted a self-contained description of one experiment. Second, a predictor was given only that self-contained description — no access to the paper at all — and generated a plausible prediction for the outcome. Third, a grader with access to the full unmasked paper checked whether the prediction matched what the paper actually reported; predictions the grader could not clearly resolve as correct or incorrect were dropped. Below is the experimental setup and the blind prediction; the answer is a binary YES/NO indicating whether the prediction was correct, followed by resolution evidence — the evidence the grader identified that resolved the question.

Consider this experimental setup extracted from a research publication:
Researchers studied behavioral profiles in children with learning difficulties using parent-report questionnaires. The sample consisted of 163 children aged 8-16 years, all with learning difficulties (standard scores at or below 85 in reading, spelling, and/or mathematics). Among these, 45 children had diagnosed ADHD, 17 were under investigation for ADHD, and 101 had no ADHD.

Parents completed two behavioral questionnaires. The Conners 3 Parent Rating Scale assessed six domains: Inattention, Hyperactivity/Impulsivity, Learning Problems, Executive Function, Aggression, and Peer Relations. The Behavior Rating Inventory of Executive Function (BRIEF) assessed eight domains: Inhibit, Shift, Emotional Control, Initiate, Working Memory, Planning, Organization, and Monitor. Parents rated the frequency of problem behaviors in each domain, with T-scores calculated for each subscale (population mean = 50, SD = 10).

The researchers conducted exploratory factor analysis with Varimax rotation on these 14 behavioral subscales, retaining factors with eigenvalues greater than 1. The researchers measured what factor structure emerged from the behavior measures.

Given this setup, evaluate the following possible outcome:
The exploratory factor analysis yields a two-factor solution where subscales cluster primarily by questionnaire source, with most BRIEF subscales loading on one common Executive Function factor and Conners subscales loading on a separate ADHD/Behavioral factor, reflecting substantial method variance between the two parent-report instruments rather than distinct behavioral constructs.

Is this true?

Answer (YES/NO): NO